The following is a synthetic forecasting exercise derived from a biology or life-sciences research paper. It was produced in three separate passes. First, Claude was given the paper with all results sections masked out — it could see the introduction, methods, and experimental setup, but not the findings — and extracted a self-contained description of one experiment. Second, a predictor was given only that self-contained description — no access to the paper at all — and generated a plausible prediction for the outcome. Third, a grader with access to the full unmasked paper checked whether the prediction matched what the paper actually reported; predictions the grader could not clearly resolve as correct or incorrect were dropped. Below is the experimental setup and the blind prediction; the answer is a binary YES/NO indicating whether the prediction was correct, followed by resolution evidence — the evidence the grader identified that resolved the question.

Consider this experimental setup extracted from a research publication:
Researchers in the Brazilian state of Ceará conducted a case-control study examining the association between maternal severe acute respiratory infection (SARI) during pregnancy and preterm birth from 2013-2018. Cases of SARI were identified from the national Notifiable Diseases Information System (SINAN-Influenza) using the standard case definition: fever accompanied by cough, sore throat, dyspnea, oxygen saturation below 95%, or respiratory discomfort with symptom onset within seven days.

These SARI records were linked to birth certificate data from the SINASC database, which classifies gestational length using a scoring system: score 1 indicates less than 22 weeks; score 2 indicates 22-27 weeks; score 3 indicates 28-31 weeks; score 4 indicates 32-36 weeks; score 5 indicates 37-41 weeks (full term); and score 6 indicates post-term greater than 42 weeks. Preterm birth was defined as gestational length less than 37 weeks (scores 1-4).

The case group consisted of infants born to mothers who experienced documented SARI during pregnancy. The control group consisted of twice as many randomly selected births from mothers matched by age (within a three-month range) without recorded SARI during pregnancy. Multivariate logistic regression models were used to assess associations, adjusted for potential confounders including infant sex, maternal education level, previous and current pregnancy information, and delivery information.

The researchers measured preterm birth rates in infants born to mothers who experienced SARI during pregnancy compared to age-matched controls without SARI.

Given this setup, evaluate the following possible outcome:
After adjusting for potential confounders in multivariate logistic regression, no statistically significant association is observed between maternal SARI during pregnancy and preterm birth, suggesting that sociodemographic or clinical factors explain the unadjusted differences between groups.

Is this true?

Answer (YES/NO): YES